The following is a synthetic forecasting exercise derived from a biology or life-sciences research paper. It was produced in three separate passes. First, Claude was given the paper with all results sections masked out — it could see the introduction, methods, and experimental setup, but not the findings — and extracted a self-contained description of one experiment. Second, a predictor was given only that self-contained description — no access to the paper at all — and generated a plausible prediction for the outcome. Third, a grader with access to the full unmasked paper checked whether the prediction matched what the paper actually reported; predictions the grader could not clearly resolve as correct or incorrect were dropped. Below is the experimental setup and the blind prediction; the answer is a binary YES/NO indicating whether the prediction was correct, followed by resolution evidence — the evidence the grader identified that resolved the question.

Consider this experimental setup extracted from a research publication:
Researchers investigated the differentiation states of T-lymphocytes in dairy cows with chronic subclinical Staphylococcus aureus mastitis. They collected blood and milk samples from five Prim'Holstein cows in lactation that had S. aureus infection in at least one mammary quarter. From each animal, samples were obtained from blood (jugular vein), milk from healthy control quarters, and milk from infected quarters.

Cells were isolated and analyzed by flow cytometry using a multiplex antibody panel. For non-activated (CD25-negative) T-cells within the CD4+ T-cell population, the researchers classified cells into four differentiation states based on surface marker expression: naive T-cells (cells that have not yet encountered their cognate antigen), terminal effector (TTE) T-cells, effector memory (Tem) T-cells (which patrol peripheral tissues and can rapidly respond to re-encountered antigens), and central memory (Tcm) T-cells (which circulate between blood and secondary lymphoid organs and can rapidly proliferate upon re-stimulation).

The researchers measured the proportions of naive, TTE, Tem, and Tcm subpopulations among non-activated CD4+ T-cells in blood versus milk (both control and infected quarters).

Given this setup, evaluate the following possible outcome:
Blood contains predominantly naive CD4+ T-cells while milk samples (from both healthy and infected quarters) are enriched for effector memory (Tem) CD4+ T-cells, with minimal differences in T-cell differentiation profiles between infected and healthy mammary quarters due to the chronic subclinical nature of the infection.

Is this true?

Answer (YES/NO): YES